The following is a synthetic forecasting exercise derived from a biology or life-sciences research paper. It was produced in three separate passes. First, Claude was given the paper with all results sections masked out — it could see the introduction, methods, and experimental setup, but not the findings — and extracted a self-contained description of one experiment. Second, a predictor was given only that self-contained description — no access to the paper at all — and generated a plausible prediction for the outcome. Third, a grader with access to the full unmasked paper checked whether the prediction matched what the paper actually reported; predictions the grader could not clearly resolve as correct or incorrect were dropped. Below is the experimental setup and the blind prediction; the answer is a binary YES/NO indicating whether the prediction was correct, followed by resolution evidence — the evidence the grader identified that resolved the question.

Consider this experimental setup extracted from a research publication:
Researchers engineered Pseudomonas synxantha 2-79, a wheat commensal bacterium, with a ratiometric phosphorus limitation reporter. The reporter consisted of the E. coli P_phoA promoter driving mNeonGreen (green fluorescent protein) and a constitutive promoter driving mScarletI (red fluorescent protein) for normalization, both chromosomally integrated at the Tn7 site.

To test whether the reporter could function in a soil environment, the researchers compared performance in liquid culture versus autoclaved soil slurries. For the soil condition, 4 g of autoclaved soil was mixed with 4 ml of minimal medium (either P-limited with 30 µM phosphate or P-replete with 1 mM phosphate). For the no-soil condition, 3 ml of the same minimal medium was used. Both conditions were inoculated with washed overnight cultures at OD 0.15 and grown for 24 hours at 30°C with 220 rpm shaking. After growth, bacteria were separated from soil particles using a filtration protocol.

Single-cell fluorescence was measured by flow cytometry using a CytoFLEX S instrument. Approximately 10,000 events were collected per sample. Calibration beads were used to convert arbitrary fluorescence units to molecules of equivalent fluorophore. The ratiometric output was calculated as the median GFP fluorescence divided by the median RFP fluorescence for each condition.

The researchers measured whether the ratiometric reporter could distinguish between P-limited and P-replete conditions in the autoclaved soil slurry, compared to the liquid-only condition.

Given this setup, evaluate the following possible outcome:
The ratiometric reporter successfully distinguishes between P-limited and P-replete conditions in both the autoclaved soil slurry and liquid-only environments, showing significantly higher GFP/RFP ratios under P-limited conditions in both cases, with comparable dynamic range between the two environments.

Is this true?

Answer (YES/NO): NO